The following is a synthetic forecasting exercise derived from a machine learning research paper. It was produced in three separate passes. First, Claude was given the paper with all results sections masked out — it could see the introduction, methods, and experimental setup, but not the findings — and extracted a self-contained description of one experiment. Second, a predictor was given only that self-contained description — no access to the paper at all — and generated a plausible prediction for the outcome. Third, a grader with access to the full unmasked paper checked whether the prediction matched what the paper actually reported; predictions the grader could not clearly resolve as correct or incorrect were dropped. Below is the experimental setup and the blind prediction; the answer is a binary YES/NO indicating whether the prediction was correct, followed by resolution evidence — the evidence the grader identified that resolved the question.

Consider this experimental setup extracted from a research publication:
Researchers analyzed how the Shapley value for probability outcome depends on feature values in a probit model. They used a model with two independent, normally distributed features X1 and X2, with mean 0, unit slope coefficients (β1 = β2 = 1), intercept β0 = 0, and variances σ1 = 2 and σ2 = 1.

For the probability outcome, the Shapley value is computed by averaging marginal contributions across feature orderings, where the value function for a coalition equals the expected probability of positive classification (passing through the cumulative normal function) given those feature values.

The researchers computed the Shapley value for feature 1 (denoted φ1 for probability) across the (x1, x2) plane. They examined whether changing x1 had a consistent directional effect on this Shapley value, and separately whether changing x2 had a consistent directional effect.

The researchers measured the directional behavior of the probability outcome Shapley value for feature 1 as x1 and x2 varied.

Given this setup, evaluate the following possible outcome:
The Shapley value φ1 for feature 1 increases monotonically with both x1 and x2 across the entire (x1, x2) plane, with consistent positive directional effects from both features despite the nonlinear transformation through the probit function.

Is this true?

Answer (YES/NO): NO